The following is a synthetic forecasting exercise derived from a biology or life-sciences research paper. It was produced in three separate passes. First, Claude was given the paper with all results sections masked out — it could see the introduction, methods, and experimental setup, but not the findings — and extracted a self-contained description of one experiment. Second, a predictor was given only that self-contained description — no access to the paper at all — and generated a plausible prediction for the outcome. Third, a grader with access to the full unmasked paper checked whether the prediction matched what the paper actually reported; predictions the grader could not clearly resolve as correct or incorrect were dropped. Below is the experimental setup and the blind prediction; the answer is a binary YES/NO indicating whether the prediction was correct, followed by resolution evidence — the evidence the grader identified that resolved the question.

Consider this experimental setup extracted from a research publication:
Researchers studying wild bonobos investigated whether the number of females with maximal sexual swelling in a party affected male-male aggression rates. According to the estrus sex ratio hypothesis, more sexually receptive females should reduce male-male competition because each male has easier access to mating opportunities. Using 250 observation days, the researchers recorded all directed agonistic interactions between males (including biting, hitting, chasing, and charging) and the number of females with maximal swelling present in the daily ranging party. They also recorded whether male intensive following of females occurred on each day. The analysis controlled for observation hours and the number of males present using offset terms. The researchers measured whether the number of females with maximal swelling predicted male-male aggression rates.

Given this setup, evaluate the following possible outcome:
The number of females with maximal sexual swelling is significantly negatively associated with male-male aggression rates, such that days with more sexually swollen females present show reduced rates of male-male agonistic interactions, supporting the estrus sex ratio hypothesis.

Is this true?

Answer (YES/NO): NO